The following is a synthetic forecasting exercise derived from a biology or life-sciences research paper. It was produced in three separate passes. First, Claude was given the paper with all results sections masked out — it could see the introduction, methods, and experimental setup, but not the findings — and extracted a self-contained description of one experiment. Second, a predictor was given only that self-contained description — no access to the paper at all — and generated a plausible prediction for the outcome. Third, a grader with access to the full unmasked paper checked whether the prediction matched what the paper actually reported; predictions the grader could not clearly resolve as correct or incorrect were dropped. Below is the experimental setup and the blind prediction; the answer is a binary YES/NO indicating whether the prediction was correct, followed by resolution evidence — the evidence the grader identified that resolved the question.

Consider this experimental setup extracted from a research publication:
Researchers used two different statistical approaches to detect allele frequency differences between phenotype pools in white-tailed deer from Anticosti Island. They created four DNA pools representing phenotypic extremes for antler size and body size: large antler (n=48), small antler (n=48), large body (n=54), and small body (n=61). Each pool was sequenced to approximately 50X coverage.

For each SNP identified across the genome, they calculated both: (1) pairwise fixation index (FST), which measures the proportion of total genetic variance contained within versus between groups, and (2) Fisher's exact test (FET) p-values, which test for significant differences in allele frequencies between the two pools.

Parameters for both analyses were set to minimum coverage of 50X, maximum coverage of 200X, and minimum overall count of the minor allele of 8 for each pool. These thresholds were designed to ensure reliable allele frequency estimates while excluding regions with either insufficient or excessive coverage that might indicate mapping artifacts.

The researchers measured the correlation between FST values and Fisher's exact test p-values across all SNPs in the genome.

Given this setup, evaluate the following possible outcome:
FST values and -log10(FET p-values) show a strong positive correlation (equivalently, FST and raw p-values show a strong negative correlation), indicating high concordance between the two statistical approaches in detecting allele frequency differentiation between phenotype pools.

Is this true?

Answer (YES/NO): YES